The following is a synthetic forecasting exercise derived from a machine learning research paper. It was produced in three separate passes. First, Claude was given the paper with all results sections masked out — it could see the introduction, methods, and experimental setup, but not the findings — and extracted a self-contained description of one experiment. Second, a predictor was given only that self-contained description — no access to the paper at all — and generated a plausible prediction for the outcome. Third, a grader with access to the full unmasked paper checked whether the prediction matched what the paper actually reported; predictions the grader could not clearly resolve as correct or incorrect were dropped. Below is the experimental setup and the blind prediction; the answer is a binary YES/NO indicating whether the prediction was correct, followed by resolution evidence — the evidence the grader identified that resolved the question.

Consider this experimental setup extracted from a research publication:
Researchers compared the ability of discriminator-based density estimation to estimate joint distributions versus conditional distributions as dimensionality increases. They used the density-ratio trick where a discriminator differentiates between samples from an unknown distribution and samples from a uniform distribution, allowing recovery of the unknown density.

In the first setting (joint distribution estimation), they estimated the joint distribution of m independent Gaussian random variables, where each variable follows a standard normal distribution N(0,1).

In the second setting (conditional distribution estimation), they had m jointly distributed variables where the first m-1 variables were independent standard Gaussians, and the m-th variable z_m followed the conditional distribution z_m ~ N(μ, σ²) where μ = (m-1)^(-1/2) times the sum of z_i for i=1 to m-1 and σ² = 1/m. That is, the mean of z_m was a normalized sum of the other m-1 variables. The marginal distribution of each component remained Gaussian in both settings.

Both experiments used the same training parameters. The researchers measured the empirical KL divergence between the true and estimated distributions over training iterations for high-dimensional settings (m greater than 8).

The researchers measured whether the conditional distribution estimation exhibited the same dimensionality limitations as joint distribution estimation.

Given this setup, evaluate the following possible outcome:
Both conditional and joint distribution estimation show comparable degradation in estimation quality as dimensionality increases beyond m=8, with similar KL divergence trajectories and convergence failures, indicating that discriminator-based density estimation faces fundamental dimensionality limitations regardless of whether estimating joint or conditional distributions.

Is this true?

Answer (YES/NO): NO